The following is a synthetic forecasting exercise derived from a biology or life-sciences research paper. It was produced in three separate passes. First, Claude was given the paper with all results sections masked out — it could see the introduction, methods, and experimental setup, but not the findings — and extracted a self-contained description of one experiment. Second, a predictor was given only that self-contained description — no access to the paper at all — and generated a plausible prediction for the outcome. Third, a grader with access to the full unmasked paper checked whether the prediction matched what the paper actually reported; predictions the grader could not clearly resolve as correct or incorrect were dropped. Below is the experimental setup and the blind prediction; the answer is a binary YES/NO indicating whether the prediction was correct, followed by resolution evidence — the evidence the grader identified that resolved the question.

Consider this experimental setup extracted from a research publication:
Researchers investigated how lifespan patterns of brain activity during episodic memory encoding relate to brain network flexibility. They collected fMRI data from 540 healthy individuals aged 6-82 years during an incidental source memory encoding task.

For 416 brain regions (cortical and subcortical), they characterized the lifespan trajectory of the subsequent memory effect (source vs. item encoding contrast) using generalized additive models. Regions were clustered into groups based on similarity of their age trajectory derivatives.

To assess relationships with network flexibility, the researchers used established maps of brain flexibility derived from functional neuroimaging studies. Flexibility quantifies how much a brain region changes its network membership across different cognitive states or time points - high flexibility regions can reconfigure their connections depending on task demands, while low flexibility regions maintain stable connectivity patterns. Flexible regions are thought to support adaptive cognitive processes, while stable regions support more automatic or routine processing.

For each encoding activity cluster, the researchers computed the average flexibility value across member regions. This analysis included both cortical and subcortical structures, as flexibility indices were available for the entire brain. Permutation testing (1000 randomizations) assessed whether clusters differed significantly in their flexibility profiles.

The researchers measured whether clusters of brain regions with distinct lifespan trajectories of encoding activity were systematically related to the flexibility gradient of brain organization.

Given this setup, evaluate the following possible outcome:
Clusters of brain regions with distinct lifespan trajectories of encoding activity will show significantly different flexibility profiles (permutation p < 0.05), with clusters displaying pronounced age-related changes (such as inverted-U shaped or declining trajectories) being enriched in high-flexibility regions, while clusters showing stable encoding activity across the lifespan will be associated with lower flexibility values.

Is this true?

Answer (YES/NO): NO